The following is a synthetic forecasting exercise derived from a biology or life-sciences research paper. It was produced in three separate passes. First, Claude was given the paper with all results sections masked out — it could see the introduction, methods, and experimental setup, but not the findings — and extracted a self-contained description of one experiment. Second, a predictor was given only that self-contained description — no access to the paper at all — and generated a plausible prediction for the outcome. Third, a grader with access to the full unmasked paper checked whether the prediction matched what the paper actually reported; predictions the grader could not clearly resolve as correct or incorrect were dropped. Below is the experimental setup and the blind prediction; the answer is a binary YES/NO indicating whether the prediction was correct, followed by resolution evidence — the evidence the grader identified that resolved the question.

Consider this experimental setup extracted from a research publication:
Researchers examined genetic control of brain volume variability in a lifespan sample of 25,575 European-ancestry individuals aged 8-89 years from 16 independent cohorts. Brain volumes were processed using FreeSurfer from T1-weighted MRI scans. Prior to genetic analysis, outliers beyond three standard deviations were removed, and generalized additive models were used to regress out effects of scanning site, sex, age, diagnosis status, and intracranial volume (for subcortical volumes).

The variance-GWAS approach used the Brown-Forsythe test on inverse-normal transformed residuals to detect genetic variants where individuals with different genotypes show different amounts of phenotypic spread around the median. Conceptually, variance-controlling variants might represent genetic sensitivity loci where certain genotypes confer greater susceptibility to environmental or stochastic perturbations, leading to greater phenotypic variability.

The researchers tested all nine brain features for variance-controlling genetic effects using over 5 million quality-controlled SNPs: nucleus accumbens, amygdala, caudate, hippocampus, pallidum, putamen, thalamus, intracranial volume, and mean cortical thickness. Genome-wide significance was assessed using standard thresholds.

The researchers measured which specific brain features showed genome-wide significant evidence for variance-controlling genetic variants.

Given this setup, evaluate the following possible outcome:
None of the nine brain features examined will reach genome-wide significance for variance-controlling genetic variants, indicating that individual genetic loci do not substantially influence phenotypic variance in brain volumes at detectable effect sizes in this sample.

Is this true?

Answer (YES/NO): NO